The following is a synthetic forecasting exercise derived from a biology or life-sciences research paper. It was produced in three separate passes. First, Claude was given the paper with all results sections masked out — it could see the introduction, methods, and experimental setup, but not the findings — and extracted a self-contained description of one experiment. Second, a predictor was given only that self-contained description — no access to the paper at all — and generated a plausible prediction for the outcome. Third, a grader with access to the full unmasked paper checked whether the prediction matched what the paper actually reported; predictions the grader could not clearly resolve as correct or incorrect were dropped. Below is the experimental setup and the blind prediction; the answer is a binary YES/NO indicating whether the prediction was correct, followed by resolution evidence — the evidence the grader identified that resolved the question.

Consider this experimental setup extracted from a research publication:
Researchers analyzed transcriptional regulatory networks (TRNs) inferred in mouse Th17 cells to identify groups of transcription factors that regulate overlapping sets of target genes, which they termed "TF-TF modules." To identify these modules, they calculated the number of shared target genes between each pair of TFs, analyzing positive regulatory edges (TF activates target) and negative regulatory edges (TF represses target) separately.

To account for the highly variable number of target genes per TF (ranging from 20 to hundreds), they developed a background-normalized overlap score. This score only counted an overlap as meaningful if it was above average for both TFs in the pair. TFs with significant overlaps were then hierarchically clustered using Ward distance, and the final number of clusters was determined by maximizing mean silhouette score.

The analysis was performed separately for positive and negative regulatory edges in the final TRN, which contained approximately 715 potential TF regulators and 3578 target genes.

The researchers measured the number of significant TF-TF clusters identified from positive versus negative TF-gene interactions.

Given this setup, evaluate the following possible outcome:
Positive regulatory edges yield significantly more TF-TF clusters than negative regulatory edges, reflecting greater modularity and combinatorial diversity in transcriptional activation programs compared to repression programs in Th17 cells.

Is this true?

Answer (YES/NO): YES